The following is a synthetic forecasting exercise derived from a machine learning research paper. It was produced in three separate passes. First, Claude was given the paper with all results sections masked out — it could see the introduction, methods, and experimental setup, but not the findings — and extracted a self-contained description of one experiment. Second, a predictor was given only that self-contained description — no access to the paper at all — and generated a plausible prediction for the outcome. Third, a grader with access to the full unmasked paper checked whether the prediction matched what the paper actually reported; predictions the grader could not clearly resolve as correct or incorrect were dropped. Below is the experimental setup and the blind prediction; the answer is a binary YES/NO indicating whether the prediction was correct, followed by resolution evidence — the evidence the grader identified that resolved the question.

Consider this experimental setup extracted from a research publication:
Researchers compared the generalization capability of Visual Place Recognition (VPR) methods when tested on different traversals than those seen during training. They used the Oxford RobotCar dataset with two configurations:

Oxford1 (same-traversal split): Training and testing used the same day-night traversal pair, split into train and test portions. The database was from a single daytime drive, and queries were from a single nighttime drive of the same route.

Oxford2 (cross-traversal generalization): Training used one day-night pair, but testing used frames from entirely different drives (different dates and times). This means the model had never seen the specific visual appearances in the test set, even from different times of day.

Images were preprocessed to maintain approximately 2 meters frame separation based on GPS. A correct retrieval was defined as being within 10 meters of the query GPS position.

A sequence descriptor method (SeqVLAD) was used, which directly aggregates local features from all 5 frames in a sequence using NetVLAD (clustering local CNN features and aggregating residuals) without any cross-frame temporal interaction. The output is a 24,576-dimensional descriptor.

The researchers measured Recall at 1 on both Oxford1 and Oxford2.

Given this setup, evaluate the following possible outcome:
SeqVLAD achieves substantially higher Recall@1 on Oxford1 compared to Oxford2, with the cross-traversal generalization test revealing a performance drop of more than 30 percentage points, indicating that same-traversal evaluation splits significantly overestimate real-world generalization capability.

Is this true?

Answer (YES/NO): NO